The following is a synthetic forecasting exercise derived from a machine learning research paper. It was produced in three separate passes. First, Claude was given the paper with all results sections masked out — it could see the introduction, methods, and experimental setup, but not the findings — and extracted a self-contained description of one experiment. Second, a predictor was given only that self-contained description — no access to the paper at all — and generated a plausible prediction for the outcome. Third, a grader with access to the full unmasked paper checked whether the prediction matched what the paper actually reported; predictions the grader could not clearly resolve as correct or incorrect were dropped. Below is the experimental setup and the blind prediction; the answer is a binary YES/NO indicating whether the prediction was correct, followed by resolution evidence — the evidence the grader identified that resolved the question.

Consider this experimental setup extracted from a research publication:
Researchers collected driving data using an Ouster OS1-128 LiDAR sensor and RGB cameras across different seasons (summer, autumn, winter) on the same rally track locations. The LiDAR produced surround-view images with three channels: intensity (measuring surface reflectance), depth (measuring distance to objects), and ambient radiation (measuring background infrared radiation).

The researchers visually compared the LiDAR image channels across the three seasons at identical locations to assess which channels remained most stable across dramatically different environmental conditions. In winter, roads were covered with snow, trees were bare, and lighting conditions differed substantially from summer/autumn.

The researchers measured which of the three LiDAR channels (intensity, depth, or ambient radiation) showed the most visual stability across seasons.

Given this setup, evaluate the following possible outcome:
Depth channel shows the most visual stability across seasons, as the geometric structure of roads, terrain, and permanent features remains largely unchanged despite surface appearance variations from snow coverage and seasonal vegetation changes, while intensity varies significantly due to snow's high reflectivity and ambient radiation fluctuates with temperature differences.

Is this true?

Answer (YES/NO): YES